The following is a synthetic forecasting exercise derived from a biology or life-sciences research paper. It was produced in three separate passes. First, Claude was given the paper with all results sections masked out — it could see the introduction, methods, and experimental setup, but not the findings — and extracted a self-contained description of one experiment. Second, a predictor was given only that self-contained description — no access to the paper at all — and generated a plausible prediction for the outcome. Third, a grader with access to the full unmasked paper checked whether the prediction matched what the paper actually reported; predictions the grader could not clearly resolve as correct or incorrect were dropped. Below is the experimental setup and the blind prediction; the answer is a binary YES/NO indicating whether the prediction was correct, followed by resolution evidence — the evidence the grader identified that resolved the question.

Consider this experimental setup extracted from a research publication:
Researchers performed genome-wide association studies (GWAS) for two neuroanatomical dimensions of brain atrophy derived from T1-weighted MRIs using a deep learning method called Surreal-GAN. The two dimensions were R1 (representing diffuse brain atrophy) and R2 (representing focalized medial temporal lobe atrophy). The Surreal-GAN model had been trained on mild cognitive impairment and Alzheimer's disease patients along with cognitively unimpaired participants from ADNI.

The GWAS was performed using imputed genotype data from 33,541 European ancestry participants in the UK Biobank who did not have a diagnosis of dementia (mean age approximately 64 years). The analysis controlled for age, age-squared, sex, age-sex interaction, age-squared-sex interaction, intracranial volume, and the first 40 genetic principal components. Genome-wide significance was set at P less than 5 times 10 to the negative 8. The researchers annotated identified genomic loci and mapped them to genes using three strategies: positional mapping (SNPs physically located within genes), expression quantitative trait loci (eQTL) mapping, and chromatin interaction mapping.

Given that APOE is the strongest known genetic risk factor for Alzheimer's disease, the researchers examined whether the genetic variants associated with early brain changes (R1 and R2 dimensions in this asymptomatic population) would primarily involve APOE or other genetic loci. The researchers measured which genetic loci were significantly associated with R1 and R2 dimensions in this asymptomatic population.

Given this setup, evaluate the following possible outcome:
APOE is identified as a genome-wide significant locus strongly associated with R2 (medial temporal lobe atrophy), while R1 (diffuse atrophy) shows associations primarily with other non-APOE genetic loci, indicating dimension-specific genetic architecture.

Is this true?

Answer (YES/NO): NO